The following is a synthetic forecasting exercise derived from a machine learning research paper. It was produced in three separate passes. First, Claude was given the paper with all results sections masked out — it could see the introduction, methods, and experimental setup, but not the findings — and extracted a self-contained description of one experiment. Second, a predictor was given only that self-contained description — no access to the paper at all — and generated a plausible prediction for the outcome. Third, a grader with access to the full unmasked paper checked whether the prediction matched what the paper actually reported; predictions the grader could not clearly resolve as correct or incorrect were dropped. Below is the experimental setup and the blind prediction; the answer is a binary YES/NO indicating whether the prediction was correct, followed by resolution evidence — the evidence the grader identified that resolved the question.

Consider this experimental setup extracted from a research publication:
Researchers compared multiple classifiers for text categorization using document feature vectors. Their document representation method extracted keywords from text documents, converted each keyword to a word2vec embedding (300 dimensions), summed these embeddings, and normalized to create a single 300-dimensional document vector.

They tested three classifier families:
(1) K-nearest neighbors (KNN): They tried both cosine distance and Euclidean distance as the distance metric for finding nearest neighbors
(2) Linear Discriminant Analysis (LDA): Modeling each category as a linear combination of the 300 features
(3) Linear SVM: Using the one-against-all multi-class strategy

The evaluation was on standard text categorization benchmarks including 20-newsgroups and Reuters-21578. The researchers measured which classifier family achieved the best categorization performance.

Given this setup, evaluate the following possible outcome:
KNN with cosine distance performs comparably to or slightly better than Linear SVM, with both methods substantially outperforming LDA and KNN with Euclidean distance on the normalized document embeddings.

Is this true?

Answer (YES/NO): NO